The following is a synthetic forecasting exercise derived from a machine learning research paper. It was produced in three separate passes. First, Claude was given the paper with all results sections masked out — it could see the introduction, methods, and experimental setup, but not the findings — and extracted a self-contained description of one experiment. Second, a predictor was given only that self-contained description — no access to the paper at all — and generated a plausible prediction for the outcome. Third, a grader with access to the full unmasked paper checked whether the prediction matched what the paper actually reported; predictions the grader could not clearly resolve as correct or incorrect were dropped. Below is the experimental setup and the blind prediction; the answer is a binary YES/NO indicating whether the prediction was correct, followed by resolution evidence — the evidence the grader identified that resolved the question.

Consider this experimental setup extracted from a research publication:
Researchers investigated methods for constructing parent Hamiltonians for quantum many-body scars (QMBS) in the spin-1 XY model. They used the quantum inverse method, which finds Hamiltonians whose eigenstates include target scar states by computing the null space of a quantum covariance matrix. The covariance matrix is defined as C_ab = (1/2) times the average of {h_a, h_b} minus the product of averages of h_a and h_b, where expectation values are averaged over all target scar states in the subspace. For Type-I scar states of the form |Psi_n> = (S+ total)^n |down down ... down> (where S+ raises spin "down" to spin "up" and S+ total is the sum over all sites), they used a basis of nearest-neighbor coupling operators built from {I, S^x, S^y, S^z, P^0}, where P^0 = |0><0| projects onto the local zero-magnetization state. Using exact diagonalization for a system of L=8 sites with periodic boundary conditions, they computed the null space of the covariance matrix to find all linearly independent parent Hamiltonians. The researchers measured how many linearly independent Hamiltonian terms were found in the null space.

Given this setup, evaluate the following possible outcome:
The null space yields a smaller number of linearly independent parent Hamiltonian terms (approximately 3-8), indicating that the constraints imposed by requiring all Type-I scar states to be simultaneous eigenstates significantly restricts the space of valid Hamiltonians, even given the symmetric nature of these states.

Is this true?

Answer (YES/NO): NO